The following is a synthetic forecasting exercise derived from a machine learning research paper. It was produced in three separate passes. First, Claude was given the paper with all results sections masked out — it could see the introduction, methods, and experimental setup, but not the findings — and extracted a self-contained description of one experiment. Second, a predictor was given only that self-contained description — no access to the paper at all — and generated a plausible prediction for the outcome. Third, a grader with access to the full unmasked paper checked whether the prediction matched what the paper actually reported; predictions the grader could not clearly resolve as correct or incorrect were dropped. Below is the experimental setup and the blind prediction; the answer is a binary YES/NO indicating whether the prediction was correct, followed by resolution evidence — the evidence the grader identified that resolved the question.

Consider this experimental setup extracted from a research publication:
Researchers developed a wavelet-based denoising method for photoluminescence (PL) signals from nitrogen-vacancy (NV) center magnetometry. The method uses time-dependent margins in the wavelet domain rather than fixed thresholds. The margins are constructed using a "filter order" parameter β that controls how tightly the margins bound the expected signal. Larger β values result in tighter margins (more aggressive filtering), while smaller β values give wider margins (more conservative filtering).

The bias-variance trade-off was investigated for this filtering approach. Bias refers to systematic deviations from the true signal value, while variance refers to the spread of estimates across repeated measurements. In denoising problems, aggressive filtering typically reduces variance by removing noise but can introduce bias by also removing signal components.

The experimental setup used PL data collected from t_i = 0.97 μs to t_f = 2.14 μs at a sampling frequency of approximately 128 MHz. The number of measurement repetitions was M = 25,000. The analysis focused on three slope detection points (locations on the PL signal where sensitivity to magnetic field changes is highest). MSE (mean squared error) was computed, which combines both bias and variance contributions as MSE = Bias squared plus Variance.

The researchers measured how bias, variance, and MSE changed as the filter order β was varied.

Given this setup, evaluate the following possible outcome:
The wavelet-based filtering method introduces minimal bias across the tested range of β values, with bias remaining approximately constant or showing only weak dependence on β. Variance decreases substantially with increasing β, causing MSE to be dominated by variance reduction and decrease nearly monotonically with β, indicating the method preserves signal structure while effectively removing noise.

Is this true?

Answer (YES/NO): NO